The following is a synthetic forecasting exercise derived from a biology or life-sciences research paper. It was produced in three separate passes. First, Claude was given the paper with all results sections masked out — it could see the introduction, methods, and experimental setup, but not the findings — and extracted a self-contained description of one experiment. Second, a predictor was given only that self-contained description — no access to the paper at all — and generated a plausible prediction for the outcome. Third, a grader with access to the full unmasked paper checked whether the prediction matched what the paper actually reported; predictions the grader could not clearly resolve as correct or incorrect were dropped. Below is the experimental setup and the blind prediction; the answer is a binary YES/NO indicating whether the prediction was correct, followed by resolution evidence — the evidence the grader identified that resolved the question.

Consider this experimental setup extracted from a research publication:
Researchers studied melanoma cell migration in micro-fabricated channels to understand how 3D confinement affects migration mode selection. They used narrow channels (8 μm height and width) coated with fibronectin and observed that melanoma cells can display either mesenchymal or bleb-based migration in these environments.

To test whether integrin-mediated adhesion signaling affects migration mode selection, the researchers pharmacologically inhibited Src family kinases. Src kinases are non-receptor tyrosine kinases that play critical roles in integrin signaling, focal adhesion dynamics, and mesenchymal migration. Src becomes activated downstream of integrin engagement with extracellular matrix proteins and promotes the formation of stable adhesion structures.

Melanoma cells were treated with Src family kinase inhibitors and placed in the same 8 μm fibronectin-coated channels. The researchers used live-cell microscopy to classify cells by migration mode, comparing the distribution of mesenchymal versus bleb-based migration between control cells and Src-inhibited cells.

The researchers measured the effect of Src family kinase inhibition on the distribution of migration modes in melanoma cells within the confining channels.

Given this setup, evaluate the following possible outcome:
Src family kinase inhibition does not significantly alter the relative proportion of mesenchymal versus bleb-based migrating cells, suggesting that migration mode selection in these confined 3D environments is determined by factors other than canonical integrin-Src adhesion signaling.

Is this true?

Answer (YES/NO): NO